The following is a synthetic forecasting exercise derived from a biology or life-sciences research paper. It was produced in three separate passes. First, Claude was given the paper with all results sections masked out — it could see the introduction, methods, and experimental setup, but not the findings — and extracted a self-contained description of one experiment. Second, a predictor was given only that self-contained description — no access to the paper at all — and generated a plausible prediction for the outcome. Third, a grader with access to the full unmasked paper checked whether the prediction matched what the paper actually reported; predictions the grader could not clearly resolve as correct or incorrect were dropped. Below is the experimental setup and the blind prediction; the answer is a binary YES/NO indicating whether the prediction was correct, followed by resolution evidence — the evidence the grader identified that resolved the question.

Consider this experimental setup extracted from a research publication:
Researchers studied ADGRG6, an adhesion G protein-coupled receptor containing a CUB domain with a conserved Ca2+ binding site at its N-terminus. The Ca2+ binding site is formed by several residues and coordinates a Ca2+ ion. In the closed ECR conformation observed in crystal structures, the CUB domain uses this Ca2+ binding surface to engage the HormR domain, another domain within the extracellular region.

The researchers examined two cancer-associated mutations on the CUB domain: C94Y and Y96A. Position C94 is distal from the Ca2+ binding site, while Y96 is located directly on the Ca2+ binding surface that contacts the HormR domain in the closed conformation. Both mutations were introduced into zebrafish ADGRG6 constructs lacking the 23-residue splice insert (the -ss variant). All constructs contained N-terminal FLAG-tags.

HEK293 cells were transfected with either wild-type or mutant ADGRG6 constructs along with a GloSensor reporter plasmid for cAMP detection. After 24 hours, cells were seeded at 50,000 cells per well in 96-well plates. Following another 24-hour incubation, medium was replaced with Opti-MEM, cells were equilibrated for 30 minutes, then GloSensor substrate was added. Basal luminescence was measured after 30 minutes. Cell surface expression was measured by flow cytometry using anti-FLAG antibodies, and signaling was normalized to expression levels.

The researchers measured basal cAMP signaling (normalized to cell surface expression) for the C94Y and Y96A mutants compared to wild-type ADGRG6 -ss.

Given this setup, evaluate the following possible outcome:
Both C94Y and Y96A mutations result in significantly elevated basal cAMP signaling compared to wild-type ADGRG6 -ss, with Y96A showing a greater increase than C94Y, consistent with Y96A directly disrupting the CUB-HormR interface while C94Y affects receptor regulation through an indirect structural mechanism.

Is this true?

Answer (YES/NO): NO